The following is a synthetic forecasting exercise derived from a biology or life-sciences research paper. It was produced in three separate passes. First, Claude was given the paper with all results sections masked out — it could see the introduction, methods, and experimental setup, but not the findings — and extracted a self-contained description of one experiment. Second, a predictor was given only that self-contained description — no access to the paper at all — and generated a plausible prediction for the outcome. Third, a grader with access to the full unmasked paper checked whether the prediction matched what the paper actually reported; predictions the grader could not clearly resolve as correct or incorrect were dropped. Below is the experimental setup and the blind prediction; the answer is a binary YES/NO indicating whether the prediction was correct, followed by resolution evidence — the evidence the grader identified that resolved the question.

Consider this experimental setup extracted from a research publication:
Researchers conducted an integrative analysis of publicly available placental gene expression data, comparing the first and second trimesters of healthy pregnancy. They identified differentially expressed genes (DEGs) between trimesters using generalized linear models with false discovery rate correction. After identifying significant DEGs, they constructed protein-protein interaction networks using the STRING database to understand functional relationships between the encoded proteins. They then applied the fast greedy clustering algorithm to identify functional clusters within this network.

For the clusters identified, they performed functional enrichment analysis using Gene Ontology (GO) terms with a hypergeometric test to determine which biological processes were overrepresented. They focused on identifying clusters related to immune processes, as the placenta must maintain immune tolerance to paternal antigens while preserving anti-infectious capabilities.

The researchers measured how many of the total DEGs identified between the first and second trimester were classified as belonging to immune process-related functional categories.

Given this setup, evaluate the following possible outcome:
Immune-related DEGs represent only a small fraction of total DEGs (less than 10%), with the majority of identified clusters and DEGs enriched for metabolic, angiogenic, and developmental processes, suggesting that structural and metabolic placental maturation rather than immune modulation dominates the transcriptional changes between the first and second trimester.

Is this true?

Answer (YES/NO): NO